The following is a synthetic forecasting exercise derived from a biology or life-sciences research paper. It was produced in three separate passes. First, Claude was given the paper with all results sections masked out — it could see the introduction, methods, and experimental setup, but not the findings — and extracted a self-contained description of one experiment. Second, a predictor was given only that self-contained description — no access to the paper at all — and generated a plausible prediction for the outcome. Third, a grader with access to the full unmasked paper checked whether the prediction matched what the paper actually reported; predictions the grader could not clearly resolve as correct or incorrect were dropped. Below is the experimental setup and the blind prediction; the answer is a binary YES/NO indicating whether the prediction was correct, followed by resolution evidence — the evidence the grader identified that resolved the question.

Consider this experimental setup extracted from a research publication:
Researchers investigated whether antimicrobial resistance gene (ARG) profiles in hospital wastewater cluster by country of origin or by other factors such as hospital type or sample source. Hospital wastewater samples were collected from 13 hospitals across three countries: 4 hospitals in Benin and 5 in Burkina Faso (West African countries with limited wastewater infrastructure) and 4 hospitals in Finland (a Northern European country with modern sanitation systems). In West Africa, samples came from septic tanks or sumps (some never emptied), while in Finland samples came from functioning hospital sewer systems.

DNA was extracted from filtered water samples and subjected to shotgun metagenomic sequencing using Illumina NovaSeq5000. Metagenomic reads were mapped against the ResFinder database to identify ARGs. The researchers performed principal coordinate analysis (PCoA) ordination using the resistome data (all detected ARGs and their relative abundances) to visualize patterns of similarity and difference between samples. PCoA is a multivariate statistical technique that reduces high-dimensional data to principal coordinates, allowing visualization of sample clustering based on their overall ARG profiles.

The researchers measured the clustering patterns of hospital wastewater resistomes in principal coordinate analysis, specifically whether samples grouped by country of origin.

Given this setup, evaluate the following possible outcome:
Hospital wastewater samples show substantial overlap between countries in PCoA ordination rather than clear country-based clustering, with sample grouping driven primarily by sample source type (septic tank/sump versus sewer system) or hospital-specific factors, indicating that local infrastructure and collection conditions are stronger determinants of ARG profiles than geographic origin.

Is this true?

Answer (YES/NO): NO